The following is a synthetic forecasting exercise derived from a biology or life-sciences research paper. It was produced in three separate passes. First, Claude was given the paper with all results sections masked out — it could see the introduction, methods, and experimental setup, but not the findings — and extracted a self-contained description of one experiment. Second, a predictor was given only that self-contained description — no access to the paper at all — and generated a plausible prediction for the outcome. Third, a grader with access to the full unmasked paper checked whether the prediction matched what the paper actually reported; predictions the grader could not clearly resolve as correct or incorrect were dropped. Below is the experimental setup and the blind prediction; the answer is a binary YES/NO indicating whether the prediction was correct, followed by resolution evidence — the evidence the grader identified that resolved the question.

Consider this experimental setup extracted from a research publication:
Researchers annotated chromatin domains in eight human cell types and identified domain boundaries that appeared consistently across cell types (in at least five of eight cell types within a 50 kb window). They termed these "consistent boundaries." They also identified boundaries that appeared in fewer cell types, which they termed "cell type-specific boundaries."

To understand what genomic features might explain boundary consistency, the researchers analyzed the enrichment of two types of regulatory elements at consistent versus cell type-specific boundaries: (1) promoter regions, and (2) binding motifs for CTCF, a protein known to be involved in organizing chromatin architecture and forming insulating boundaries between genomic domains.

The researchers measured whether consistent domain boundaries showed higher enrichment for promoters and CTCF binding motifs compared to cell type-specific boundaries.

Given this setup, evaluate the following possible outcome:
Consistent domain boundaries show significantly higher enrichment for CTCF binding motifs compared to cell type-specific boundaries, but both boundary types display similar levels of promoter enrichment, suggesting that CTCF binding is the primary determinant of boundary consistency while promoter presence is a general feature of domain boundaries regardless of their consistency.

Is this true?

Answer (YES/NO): NO